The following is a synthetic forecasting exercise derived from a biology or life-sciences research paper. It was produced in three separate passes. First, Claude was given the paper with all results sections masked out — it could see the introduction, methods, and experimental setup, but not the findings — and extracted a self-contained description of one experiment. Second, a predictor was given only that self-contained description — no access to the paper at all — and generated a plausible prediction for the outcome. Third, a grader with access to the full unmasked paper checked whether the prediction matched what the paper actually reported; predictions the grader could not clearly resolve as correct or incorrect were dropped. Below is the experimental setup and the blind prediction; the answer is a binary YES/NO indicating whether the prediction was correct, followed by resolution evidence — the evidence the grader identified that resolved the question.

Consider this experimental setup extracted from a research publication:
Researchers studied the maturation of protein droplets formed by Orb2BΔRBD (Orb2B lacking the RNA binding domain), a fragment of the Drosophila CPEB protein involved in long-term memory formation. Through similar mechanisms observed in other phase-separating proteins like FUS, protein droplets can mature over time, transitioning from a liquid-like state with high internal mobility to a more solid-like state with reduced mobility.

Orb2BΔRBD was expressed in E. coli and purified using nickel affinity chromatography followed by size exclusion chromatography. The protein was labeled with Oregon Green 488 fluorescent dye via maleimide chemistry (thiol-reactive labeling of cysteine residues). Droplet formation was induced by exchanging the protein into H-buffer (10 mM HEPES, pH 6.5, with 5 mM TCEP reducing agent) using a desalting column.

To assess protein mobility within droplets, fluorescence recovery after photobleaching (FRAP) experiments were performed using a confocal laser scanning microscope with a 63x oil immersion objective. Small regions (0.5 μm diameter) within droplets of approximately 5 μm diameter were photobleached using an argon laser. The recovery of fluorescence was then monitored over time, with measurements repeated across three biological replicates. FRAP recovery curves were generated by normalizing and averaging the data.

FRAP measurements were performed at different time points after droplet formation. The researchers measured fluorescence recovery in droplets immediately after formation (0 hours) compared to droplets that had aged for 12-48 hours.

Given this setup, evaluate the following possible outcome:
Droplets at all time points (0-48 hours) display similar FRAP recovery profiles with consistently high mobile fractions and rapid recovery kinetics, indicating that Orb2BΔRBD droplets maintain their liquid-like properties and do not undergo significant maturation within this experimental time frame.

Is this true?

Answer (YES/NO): NO